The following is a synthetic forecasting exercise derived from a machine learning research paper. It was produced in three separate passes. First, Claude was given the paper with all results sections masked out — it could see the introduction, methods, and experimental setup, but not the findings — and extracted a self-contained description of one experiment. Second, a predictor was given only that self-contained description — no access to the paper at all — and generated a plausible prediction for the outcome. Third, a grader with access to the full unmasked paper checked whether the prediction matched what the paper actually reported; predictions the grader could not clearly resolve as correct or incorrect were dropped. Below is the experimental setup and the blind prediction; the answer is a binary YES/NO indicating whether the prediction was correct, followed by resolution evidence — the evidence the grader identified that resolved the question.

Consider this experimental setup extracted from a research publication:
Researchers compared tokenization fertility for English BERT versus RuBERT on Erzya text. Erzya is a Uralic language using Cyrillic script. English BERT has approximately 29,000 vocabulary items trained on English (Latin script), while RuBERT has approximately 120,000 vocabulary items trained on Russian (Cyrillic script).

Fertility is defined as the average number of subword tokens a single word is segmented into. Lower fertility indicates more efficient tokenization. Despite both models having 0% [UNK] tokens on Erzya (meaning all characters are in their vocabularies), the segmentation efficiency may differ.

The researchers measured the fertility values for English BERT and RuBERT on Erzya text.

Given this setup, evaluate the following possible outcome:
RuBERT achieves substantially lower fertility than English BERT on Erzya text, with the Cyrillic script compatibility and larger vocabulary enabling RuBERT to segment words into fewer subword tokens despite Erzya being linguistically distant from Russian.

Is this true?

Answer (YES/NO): YES